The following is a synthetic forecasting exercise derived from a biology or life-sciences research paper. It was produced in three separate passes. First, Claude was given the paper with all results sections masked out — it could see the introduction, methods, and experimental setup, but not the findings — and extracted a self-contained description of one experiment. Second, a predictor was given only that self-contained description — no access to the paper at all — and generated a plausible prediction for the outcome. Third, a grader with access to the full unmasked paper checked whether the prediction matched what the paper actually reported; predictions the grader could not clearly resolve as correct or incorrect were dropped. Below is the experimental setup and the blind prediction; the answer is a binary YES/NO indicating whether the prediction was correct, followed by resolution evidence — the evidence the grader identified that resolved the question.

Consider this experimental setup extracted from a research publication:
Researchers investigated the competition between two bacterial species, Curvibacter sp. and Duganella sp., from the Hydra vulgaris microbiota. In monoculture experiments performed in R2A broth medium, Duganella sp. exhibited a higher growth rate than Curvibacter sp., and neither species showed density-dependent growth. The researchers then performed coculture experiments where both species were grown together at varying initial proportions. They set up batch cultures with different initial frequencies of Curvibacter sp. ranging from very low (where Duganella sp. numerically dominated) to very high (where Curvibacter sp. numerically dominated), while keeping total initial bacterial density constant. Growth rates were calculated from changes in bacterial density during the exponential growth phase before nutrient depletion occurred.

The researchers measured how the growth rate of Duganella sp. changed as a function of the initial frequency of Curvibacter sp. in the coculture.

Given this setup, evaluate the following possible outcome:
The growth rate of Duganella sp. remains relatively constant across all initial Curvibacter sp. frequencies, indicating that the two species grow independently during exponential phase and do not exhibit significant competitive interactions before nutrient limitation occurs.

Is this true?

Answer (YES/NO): NO